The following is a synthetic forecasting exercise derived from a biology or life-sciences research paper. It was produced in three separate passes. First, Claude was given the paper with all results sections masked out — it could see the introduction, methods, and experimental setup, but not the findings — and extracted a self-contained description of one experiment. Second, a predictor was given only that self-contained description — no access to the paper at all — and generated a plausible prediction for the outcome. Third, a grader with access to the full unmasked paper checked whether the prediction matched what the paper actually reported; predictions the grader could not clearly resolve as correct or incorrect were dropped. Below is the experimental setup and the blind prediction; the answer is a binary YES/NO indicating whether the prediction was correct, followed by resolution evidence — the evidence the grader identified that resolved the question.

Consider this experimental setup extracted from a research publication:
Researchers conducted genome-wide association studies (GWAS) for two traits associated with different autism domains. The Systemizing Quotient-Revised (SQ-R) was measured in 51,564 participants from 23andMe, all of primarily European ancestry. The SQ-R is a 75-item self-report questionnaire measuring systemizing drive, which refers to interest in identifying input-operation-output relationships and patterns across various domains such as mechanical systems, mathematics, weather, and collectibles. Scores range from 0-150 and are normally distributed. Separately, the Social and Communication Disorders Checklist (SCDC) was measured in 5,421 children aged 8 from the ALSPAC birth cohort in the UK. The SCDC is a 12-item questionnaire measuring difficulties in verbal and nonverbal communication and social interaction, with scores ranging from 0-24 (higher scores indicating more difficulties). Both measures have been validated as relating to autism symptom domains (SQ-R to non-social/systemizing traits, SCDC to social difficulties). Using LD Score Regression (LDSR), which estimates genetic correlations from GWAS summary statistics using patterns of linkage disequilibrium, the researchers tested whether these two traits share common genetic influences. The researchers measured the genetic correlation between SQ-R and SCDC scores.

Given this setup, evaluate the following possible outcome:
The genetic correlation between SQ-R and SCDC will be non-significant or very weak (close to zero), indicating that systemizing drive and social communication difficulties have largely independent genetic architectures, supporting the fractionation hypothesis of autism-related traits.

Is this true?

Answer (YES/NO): YES